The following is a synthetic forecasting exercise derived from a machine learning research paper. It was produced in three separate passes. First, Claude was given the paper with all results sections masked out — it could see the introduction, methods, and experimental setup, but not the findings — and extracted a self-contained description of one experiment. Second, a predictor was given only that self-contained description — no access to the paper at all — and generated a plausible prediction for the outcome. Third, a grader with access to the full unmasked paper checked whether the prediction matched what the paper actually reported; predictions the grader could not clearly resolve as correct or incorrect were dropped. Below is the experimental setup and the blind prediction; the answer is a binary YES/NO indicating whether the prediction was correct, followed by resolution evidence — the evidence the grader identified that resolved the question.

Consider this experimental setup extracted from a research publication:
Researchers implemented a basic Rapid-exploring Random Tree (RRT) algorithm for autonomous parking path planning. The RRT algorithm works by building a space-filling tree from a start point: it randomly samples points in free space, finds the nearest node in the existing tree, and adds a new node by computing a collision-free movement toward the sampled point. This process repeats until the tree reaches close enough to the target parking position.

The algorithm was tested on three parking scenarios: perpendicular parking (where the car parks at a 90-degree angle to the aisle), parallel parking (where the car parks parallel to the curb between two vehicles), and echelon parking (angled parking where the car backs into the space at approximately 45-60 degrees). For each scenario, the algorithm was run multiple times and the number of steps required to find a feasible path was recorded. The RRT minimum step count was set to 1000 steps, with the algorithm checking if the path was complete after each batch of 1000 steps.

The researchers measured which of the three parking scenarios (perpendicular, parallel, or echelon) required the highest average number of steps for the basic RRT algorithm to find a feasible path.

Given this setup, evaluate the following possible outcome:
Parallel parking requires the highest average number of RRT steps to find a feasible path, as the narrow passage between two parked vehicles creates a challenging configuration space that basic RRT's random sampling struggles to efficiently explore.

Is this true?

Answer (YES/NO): NO